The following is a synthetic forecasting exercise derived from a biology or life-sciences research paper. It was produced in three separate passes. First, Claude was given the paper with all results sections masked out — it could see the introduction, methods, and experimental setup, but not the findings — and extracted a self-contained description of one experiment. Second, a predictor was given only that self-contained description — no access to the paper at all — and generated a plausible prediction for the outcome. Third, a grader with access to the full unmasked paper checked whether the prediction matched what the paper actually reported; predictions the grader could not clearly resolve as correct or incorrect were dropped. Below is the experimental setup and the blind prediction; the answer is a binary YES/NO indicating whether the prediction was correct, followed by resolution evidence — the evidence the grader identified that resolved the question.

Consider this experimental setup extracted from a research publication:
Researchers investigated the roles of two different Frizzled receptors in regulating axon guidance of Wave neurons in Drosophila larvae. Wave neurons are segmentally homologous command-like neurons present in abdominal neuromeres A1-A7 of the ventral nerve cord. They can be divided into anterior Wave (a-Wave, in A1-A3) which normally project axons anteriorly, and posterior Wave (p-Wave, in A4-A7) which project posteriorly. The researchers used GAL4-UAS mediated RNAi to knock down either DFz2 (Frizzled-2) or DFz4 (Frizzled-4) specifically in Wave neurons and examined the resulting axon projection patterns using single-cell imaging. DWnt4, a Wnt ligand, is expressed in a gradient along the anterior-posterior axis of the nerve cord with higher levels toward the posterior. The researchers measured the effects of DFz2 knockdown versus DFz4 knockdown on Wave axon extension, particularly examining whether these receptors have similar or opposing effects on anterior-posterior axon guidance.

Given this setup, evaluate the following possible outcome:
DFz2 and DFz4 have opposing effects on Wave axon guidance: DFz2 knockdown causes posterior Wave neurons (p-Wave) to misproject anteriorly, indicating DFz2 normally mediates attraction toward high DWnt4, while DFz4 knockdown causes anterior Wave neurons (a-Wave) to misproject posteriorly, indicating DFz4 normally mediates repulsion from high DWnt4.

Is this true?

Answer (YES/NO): NO